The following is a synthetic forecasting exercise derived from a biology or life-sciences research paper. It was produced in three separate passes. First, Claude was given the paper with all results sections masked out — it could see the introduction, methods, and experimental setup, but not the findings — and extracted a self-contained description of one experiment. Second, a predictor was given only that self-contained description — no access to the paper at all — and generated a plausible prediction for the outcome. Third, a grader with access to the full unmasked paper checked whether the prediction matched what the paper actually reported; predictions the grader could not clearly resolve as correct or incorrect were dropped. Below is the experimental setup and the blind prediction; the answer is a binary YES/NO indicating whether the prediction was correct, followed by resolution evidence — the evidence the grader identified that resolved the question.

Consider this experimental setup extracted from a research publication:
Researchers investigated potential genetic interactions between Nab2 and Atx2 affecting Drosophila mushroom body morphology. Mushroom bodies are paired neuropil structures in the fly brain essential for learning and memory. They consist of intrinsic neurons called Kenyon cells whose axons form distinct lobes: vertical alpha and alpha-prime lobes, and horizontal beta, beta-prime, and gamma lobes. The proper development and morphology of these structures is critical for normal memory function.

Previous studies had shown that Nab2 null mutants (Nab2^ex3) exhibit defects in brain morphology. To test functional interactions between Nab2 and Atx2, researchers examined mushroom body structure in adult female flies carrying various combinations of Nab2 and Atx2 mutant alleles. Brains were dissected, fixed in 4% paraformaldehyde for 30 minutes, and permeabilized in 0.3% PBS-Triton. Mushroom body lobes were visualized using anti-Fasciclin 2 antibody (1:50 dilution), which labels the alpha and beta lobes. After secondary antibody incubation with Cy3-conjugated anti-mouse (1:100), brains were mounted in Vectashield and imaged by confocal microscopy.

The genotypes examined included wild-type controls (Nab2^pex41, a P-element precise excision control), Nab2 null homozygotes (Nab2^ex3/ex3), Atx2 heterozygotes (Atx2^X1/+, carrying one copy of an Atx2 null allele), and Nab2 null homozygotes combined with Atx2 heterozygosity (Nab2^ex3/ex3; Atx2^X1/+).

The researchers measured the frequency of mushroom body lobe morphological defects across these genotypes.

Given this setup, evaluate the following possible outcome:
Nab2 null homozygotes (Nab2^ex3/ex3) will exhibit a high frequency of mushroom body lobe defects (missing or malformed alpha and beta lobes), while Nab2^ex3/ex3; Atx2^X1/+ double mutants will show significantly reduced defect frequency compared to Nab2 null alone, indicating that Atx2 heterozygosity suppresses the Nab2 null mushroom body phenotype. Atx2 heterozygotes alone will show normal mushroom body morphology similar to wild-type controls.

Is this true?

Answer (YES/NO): NO